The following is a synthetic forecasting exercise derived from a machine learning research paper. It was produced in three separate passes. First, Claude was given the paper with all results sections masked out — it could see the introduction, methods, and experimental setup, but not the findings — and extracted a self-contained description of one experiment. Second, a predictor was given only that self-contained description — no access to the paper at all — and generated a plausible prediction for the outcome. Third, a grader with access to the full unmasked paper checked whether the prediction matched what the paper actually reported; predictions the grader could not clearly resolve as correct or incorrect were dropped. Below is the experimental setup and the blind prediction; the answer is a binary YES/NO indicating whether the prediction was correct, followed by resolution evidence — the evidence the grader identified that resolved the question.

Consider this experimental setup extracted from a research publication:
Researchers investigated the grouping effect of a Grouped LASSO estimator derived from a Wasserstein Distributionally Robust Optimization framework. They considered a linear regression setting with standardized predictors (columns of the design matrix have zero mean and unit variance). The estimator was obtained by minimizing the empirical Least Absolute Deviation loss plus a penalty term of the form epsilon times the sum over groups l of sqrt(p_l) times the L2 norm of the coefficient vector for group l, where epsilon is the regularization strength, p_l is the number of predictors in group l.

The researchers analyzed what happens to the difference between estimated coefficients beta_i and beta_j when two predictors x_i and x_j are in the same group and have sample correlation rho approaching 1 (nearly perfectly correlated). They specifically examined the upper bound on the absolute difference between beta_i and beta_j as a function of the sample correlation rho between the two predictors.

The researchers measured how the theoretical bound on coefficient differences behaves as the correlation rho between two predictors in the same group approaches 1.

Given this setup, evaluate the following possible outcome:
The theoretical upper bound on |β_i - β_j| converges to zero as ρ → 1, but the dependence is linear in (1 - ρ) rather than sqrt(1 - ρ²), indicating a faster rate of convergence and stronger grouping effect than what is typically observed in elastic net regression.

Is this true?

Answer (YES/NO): NO